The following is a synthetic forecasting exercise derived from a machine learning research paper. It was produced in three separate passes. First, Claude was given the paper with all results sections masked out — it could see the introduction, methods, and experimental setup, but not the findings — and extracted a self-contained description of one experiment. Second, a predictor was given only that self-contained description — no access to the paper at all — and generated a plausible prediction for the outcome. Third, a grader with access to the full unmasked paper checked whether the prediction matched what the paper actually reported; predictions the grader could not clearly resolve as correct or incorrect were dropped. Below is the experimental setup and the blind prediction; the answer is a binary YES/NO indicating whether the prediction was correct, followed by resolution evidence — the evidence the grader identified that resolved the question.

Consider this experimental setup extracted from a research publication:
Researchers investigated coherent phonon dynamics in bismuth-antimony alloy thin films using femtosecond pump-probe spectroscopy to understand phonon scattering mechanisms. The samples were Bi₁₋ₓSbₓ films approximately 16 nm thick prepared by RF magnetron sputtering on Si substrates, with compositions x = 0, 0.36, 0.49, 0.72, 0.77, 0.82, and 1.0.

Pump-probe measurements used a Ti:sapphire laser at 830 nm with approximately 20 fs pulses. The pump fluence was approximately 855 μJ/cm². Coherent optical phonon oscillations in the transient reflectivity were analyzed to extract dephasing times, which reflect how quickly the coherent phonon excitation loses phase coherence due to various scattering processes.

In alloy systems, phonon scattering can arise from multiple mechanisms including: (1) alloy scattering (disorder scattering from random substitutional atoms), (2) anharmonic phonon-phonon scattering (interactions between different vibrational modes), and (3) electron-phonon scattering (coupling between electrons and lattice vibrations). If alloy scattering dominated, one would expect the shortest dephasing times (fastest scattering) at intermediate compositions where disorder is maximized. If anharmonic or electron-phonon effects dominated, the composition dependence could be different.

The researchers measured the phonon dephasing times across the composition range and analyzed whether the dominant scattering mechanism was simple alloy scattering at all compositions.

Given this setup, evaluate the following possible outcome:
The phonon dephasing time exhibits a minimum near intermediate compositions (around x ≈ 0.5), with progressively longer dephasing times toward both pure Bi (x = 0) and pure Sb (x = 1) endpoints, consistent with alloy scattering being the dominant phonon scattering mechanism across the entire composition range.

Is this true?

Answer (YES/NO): NO